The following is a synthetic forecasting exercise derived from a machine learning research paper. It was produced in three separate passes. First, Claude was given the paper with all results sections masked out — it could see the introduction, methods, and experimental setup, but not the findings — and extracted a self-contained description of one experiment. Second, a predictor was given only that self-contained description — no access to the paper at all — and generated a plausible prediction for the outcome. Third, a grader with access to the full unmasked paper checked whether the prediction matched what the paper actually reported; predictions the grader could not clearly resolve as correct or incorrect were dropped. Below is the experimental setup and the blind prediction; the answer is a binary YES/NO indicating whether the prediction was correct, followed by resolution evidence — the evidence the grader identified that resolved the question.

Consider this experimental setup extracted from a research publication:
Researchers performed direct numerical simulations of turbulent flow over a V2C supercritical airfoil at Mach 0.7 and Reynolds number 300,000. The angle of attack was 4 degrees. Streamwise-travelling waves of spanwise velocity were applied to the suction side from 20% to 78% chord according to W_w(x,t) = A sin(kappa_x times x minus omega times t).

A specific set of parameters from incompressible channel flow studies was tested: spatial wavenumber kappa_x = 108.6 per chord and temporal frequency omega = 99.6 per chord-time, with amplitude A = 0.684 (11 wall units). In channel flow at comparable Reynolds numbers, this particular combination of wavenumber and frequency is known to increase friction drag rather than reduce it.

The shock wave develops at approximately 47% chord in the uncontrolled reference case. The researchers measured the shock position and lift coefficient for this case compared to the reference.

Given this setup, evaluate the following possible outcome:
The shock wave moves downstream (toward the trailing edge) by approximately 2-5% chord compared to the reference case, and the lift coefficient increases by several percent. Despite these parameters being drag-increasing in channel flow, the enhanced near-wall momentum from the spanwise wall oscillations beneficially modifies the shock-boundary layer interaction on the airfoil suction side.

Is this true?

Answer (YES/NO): NO